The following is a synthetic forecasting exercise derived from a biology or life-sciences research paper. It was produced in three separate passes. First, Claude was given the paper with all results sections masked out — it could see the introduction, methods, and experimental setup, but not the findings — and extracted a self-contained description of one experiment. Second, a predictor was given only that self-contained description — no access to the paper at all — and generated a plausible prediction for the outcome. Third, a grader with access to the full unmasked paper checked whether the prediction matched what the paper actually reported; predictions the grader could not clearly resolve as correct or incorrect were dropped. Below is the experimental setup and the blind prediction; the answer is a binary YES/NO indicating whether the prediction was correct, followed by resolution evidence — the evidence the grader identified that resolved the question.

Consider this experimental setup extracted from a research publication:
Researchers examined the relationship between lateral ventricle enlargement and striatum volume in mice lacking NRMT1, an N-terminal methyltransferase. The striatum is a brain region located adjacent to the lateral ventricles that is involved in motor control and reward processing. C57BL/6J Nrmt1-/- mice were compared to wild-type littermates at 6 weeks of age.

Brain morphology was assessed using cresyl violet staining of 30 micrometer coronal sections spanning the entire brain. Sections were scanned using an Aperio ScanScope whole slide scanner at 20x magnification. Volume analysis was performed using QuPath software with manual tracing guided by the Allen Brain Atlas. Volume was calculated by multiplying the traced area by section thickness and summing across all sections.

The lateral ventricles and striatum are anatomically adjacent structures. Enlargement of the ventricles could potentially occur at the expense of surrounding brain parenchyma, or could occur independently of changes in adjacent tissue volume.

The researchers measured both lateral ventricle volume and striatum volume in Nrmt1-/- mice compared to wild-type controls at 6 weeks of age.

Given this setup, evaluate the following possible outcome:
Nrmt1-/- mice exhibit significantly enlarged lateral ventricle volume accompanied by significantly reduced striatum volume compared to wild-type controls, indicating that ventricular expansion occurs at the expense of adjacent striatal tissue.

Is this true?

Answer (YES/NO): YES